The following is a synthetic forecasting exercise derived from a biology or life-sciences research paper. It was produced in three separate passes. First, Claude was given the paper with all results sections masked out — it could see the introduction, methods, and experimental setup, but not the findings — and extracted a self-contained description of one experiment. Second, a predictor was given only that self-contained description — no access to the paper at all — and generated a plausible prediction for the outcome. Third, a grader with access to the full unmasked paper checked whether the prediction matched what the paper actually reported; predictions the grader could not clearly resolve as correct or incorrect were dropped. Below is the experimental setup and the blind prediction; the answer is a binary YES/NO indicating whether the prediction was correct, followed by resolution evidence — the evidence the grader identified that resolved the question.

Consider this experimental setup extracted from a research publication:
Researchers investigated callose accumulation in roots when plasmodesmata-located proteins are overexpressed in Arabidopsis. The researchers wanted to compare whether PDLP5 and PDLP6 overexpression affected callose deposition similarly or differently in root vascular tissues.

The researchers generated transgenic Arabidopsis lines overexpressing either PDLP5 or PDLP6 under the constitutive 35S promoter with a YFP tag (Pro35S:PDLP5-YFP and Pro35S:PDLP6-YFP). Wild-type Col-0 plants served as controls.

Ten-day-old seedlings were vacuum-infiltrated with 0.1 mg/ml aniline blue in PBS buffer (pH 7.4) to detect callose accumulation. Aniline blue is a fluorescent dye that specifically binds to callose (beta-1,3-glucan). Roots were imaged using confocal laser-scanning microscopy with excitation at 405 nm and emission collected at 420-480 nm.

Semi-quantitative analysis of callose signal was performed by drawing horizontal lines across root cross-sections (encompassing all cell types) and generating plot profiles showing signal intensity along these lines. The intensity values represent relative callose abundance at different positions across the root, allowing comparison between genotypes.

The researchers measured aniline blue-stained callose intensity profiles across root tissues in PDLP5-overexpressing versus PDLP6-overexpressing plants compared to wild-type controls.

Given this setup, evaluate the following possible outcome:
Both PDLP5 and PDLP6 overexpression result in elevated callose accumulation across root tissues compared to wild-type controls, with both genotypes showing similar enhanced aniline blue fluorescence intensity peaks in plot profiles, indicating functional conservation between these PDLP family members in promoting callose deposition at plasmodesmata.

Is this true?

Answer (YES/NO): NO